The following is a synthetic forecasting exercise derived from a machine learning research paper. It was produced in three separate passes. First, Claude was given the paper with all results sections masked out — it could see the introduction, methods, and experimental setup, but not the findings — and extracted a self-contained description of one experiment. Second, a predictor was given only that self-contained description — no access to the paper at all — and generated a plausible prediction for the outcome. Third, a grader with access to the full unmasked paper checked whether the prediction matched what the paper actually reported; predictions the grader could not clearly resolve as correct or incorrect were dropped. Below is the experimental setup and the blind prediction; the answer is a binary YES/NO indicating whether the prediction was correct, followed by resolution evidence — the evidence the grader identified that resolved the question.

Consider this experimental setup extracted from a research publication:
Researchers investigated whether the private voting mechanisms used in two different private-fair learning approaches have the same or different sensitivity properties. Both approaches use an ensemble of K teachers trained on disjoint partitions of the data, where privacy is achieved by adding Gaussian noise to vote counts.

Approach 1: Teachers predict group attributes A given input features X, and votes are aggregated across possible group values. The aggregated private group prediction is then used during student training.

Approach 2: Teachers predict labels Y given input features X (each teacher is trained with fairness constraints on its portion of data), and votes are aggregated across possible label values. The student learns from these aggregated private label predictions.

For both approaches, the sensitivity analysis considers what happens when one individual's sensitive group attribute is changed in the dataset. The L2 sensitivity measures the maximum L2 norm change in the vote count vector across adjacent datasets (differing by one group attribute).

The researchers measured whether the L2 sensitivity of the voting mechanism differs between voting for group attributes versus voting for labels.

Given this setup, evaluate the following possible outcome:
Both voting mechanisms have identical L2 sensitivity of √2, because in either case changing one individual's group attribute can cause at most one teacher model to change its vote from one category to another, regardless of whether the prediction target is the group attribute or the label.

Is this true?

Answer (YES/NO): YES